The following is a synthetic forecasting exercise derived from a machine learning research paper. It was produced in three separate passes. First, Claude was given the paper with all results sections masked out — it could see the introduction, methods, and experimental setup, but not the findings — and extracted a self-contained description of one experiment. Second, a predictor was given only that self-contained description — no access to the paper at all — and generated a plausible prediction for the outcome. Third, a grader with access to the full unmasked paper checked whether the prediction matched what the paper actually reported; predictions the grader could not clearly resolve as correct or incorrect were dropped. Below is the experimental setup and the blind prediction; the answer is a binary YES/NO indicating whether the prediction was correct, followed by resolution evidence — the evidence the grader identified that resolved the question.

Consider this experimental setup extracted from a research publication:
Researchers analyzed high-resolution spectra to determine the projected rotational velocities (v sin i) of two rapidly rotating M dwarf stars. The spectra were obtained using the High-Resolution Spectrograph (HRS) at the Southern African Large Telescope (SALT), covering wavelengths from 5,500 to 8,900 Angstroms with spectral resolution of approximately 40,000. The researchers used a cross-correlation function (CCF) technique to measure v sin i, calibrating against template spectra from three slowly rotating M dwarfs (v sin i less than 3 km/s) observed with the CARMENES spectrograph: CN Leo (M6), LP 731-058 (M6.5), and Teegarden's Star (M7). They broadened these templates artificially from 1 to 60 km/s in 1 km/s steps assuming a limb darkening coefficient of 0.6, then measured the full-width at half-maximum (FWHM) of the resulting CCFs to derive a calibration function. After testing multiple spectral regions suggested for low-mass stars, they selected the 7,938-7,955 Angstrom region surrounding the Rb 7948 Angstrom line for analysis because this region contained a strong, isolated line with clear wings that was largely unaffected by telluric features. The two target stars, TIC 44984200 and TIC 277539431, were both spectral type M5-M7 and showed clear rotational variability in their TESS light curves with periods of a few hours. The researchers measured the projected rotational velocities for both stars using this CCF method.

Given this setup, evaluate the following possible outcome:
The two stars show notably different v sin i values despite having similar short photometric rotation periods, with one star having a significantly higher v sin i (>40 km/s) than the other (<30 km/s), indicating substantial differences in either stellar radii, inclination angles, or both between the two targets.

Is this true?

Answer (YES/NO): NO